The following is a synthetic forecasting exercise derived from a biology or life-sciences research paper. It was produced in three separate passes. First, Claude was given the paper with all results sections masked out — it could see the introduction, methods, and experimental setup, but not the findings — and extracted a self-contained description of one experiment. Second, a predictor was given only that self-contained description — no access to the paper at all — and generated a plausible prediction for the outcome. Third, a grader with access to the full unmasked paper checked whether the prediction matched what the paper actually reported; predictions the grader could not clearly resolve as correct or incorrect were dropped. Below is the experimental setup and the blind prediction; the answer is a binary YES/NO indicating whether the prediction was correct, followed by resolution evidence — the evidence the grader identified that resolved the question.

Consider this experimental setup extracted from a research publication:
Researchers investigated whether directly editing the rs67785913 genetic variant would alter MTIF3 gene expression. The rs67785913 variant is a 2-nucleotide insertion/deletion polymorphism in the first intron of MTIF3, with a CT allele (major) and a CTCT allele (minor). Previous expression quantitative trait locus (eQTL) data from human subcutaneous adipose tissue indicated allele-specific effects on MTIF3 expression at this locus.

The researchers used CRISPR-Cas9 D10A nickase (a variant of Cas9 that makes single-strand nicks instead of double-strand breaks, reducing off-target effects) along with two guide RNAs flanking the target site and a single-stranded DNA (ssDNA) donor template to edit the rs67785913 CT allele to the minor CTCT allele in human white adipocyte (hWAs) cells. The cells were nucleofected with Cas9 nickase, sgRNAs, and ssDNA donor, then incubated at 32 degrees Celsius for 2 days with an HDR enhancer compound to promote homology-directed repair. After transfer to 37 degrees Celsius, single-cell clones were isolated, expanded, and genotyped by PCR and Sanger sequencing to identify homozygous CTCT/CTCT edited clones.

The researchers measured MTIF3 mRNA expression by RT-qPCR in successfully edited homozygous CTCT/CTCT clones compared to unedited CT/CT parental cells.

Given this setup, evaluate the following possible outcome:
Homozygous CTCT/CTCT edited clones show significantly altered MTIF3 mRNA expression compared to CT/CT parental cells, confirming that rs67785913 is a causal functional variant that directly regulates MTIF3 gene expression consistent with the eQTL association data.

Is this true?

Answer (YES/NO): YES